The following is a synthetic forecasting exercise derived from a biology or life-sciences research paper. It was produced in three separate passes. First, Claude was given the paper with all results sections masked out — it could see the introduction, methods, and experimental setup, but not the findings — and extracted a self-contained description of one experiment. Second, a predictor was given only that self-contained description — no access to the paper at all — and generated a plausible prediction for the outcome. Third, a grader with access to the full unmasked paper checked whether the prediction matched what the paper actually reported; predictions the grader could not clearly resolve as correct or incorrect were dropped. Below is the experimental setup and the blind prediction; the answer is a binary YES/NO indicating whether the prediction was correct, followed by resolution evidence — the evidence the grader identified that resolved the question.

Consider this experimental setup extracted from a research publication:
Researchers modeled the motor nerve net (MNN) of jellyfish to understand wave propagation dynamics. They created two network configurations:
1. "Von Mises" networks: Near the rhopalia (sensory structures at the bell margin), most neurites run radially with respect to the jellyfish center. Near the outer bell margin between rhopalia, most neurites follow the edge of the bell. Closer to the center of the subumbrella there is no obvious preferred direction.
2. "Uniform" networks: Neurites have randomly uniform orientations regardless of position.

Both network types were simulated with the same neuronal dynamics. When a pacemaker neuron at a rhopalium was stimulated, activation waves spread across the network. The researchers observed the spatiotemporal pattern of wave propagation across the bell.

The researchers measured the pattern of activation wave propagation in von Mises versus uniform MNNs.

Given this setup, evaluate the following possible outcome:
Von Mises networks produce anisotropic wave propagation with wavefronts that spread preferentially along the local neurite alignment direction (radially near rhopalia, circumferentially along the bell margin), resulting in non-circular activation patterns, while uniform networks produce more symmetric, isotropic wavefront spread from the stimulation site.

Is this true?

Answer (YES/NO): NO